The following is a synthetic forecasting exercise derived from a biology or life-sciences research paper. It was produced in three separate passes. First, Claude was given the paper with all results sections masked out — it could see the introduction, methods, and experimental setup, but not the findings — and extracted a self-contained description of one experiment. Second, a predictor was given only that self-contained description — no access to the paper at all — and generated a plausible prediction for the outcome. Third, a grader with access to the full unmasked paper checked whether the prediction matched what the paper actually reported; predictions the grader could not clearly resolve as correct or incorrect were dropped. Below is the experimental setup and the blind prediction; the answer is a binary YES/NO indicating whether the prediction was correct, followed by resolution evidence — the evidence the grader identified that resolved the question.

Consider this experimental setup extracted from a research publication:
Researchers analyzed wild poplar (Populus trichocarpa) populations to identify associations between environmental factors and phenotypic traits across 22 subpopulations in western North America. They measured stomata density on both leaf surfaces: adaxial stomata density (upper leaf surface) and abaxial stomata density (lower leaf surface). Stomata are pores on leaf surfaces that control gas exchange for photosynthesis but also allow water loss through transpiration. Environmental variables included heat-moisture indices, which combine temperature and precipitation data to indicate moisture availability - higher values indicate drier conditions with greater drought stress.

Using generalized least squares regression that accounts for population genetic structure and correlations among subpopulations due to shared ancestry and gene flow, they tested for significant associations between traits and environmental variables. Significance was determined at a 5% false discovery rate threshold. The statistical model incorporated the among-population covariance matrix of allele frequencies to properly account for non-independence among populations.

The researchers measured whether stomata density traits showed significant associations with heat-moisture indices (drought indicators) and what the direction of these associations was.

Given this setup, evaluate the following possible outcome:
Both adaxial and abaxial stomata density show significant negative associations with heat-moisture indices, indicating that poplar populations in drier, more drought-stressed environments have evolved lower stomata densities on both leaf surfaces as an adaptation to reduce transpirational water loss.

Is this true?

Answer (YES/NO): NO